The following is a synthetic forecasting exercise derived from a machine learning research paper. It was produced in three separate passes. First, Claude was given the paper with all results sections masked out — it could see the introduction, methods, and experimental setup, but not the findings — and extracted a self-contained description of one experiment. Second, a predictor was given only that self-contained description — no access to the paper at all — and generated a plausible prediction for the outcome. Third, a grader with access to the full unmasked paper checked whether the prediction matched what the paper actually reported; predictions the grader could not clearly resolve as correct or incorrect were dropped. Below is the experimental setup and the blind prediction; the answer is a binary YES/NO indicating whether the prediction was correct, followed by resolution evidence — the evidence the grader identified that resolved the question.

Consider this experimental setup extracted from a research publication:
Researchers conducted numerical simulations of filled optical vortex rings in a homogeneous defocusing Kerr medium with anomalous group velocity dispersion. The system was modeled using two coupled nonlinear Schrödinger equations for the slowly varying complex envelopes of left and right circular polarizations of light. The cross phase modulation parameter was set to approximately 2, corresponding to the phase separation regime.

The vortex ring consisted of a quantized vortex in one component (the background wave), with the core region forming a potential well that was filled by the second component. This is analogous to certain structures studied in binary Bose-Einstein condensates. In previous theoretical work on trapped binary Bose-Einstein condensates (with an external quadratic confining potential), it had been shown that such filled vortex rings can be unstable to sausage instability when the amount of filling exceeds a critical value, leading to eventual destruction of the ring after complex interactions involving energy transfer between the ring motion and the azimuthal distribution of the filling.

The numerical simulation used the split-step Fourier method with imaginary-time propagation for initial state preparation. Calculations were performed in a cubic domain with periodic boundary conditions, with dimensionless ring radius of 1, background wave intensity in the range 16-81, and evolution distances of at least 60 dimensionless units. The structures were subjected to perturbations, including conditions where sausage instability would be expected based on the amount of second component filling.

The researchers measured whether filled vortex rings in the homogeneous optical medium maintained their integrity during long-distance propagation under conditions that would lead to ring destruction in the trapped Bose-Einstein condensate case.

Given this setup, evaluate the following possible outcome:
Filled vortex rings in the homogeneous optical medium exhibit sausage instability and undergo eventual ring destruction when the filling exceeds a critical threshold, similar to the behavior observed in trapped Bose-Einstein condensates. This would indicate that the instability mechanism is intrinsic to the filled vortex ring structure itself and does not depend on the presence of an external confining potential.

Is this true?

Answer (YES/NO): NO